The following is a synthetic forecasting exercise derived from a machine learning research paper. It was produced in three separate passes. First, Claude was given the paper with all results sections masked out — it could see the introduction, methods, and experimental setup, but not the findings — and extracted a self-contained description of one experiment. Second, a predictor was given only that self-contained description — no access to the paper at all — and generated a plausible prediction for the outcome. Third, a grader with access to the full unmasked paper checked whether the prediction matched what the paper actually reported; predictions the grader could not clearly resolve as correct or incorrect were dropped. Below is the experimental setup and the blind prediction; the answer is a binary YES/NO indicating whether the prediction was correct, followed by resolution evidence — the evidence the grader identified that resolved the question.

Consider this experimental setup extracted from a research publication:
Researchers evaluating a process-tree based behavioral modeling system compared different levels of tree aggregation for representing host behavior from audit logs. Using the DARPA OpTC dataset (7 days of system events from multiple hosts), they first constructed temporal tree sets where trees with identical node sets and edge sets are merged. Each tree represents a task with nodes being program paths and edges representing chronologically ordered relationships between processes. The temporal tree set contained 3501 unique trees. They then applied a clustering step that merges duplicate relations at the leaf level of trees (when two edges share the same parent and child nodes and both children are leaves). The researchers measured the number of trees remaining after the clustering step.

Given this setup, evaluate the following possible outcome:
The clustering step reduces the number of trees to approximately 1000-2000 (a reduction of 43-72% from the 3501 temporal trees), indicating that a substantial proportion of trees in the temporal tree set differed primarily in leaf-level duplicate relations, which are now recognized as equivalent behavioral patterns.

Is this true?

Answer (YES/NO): NO